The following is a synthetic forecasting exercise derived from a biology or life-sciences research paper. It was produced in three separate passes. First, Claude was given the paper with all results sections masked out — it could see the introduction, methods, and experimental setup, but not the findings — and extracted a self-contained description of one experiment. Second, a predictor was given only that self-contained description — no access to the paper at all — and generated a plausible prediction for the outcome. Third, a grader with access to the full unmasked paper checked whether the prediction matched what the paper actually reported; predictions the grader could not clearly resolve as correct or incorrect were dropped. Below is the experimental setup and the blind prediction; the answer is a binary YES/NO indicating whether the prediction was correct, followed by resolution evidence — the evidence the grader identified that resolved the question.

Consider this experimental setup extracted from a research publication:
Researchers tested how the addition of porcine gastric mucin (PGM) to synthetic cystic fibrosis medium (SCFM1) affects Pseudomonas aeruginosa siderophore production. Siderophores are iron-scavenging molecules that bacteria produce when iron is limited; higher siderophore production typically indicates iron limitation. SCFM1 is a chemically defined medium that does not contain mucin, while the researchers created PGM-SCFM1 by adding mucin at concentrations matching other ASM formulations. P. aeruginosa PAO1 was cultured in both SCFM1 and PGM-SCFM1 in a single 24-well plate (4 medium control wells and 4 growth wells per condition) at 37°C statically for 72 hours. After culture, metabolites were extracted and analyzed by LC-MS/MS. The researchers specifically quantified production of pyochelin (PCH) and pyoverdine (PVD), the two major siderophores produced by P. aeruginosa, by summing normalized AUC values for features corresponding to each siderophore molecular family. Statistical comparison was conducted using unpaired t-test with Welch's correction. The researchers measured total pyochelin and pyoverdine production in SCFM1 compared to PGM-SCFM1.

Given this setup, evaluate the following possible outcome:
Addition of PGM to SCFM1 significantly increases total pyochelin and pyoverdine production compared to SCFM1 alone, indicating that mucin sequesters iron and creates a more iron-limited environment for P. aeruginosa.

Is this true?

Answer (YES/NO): NO